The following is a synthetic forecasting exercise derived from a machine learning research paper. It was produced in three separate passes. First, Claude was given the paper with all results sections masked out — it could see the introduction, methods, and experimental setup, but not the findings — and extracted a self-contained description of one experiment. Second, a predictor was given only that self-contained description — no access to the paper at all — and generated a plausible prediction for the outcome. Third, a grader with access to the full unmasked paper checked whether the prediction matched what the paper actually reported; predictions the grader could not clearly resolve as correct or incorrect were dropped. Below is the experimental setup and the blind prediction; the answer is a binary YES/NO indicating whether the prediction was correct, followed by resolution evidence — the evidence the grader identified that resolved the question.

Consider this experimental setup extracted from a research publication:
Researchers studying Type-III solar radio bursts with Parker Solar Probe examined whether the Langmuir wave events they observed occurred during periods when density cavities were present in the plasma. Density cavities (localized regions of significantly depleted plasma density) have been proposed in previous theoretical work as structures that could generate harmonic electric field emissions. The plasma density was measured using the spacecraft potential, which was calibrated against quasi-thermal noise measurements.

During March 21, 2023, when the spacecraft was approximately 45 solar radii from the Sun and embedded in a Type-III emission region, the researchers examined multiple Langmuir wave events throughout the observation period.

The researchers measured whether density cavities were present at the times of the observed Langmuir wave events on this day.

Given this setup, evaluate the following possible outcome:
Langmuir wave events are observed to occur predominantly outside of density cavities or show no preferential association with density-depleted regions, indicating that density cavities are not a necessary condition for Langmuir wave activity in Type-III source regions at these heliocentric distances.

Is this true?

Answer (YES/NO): YES